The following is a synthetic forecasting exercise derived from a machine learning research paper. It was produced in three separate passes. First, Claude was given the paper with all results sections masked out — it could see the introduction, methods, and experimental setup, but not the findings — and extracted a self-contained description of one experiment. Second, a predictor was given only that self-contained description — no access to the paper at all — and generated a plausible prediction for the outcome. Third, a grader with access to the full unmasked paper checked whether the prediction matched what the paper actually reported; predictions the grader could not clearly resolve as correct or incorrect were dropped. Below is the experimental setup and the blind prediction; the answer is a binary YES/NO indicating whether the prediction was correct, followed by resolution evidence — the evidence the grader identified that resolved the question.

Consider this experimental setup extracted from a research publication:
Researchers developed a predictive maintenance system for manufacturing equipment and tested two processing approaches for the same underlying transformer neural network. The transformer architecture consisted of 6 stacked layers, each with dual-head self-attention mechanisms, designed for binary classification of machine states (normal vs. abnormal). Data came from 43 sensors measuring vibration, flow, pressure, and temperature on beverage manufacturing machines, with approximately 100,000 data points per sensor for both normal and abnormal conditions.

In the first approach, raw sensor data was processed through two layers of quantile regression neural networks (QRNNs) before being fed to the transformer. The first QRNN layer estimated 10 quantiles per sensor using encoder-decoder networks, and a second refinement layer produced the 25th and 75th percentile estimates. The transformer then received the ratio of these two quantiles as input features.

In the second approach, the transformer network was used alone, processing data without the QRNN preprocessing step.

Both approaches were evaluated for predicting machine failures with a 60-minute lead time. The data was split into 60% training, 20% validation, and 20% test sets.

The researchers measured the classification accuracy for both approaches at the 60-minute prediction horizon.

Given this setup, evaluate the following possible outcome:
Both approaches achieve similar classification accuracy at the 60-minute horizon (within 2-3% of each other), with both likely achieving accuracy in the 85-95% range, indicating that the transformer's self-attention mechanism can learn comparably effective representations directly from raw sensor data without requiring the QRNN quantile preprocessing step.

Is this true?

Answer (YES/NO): NO